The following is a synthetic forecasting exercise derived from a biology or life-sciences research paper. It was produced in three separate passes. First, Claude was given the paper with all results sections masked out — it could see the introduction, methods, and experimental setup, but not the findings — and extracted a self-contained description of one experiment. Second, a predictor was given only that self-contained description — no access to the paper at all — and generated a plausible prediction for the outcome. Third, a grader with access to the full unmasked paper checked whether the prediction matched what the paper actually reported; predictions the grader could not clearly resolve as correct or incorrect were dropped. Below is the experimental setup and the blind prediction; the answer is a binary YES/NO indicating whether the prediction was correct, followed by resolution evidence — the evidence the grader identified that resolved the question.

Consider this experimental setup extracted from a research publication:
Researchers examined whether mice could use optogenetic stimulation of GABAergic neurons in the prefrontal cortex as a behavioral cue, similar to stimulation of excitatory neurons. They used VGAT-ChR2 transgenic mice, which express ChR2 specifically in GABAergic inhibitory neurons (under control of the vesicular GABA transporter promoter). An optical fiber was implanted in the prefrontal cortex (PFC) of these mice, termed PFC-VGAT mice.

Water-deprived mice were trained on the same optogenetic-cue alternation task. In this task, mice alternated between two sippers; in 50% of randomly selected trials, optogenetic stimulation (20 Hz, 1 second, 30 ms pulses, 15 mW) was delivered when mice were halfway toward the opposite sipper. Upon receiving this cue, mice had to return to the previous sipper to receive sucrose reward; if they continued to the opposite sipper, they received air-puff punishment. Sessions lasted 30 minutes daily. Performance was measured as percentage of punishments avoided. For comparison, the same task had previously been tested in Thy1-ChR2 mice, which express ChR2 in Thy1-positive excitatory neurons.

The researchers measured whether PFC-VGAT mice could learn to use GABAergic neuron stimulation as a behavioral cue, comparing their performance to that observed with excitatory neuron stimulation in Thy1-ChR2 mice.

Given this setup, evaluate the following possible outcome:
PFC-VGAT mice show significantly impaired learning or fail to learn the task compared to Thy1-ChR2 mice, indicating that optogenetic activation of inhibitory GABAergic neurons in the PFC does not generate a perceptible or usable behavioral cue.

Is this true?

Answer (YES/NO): NO